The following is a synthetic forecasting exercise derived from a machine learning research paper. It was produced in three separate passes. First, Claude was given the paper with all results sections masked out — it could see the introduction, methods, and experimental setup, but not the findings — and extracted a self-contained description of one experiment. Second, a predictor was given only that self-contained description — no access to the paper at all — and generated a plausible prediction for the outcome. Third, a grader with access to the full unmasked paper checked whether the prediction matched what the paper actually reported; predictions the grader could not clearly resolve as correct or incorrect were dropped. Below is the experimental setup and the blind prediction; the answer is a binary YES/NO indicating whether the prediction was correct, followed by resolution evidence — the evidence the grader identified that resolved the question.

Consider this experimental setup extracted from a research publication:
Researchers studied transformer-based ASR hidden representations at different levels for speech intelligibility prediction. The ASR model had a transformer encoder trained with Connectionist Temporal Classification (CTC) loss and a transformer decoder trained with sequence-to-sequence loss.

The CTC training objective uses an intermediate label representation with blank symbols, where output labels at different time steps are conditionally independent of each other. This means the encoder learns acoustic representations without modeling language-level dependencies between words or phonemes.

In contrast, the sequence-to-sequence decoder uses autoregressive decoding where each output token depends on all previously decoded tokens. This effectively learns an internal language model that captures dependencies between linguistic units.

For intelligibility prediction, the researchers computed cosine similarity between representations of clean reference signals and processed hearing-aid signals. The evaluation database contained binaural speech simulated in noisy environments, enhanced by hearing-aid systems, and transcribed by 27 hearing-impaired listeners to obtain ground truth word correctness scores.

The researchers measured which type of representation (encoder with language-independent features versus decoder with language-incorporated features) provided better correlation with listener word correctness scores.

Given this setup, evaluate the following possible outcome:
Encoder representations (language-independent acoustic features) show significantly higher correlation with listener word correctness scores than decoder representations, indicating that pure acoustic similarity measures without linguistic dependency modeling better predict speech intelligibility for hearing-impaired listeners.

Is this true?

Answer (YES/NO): NO